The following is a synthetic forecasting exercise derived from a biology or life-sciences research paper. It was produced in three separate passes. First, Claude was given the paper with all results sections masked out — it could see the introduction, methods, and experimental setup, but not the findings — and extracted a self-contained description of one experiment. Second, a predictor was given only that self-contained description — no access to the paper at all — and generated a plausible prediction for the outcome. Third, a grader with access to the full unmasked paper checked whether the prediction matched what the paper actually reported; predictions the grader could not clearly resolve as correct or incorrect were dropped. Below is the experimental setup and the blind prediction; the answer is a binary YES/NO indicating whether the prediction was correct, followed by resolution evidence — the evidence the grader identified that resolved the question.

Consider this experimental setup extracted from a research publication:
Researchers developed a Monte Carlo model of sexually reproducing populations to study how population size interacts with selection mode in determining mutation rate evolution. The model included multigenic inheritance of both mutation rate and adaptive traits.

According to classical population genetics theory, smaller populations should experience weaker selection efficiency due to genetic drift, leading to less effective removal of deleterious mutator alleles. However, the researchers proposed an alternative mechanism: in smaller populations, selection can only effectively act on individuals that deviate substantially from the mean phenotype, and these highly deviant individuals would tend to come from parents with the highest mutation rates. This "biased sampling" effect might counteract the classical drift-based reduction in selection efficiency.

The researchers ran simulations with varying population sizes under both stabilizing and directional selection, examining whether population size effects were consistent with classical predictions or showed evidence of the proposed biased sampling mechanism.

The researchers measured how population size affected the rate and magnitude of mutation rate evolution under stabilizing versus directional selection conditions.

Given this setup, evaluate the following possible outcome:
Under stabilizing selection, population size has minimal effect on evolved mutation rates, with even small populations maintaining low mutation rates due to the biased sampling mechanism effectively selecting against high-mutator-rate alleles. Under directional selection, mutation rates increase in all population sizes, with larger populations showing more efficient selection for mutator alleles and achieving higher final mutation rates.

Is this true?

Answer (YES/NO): NO